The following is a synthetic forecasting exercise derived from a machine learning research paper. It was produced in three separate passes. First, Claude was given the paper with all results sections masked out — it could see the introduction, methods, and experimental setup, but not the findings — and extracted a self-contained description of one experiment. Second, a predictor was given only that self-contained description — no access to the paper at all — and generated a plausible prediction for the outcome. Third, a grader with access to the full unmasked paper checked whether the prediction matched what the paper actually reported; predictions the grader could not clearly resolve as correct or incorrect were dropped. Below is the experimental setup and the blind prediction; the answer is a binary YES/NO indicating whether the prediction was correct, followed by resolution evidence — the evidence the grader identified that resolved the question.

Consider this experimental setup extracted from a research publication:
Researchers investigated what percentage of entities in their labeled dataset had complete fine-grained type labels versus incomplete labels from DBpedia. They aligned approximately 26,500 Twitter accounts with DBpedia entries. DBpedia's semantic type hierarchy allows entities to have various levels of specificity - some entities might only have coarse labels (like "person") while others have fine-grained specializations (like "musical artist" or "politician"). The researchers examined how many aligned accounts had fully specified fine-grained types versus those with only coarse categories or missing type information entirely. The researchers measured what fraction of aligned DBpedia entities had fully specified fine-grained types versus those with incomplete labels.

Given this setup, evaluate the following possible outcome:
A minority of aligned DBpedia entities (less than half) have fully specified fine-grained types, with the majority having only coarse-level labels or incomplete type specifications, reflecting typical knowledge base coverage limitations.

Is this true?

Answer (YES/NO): NO